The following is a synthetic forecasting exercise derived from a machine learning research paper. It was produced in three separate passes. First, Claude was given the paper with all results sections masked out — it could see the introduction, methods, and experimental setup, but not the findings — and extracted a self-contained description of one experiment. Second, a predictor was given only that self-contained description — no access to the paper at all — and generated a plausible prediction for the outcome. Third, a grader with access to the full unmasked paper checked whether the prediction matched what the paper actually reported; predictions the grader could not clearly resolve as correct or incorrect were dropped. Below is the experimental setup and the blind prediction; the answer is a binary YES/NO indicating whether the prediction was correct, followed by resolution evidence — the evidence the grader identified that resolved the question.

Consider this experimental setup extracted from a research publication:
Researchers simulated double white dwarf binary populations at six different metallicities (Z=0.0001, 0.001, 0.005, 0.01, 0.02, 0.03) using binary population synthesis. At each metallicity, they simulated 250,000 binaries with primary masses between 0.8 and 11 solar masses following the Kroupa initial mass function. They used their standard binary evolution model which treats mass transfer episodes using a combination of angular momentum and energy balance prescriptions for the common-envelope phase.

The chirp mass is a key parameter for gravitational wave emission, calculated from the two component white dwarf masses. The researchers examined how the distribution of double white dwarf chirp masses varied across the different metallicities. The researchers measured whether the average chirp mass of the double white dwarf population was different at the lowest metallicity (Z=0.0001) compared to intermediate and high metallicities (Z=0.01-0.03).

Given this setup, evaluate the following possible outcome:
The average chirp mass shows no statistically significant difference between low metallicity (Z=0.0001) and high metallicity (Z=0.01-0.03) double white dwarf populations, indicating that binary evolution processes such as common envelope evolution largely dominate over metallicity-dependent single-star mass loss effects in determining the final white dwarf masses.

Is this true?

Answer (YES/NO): NO